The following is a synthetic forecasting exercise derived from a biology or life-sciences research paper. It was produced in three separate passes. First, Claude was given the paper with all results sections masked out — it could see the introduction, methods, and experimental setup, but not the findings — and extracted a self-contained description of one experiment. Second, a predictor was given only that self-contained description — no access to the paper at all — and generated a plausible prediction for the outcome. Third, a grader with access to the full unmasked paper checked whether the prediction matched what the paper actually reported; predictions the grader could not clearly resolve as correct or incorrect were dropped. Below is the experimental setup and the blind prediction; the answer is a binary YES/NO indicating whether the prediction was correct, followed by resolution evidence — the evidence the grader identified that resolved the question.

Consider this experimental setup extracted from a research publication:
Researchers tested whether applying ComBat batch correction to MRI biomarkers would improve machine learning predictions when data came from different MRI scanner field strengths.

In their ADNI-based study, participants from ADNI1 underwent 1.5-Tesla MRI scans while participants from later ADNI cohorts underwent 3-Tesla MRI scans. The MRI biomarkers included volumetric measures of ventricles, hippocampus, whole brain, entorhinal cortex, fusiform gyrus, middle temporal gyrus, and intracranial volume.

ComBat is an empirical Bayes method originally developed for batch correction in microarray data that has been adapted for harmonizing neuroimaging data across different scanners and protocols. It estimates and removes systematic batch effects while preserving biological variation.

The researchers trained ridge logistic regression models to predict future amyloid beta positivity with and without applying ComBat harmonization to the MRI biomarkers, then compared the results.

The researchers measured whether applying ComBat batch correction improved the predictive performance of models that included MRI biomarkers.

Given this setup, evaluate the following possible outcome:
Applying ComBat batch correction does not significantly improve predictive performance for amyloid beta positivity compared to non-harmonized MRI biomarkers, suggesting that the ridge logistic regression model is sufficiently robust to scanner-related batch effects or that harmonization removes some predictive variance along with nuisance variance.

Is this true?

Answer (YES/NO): YES